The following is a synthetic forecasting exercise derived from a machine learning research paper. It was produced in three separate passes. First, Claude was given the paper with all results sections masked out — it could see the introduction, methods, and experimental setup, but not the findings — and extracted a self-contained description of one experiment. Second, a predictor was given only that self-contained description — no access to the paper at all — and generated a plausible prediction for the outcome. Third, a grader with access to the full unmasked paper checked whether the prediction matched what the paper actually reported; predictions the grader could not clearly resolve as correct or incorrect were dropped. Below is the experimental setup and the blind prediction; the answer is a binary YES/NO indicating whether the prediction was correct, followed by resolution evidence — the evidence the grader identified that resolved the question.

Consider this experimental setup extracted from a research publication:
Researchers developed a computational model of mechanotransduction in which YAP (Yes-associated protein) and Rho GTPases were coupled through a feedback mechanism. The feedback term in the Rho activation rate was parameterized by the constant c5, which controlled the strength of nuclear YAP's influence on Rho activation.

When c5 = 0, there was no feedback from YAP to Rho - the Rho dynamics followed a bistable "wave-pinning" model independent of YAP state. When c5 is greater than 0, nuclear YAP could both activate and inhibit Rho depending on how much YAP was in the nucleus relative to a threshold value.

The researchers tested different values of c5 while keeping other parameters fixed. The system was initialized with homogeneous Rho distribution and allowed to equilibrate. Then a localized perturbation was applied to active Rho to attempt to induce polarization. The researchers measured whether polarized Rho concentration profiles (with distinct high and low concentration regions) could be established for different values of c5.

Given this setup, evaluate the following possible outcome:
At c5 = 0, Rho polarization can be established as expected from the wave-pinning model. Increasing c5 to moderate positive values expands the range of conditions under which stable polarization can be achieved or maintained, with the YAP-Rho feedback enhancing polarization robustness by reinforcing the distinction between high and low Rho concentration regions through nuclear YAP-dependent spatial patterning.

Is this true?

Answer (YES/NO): NO